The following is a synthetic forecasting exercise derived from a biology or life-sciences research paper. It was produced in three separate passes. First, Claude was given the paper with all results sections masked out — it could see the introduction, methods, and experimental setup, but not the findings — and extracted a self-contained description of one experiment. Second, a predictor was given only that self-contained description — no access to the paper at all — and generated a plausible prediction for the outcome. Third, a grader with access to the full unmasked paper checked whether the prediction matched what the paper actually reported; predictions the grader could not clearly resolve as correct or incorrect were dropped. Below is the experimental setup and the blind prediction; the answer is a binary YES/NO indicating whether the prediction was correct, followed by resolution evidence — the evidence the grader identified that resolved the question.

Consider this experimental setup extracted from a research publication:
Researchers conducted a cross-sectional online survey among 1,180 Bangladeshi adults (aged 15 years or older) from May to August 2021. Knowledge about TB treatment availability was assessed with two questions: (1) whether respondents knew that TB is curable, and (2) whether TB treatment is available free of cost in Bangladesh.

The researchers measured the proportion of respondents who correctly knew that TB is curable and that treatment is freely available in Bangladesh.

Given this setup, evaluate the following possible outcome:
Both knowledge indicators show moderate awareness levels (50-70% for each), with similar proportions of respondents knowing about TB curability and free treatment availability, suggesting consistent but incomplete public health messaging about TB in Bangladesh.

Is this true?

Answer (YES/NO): NO